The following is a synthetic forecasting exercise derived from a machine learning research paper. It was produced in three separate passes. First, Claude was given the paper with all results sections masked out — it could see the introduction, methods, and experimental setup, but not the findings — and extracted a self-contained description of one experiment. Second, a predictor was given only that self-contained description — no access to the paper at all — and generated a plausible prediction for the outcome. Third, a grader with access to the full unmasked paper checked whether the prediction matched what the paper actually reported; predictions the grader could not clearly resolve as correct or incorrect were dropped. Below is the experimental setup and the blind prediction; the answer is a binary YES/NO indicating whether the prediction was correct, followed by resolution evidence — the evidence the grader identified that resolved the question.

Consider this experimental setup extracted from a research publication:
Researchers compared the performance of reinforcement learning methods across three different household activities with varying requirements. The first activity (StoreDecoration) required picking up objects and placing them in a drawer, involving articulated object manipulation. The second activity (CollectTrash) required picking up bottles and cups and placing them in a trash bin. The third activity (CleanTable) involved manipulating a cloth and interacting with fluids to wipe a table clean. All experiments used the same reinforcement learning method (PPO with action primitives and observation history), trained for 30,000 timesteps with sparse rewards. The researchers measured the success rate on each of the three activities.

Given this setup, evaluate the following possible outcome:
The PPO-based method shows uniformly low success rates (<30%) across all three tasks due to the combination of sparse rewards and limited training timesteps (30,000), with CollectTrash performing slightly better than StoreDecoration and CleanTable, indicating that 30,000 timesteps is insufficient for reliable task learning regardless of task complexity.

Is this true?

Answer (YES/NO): NO